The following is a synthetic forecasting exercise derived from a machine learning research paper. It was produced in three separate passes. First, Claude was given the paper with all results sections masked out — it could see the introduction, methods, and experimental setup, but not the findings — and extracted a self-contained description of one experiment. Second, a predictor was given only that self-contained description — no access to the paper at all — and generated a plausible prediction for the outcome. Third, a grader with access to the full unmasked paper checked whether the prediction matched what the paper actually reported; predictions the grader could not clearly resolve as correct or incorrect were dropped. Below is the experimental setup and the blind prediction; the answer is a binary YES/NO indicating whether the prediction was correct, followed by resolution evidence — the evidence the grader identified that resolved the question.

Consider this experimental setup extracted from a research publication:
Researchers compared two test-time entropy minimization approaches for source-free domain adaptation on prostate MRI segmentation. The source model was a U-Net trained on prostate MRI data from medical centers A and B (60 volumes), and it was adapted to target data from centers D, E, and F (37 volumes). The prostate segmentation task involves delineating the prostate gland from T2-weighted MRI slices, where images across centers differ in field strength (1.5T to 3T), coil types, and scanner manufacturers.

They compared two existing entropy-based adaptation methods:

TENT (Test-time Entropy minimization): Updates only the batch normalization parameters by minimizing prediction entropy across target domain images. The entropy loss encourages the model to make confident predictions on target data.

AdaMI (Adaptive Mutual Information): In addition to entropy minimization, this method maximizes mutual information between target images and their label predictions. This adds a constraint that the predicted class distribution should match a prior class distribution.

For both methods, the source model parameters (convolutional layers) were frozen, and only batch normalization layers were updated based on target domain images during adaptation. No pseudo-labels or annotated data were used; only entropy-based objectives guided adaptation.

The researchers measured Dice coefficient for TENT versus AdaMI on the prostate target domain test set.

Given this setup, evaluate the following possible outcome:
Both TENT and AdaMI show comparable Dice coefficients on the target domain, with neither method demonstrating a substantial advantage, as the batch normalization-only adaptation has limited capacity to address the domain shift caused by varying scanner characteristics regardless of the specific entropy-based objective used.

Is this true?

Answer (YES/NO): NO